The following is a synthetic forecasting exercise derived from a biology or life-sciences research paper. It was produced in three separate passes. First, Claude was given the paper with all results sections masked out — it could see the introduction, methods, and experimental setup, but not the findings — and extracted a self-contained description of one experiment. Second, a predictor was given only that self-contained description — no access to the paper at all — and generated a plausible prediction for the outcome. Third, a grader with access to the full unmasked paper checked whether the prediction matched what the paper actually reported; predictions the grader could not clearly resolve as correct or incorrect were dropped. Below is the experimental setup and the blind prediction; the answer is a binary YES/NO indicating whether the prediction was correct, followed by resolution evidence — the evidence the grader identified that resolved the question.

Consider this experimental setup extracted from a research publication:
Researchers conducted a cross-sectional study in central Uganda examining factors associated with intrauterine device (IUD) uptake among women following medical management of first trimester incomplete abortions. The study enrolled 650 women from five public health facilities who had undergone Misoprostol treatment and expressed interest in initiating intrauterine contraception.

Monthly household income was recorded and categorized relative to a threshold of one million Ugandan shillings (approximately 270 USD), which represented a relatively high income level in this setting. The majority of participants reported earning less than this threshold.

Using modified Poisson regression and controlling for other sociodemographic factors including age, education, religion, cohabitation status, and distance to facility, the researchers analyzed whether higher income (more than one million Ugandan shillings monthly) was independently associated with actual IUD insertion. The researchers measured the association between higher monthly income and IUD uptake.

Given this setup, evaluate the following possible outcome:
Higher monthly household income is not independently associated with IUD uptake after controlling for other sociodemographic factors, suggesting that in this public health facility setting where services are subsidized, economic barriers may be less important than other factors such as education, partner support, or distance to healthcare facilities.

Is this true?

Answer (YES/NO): NO